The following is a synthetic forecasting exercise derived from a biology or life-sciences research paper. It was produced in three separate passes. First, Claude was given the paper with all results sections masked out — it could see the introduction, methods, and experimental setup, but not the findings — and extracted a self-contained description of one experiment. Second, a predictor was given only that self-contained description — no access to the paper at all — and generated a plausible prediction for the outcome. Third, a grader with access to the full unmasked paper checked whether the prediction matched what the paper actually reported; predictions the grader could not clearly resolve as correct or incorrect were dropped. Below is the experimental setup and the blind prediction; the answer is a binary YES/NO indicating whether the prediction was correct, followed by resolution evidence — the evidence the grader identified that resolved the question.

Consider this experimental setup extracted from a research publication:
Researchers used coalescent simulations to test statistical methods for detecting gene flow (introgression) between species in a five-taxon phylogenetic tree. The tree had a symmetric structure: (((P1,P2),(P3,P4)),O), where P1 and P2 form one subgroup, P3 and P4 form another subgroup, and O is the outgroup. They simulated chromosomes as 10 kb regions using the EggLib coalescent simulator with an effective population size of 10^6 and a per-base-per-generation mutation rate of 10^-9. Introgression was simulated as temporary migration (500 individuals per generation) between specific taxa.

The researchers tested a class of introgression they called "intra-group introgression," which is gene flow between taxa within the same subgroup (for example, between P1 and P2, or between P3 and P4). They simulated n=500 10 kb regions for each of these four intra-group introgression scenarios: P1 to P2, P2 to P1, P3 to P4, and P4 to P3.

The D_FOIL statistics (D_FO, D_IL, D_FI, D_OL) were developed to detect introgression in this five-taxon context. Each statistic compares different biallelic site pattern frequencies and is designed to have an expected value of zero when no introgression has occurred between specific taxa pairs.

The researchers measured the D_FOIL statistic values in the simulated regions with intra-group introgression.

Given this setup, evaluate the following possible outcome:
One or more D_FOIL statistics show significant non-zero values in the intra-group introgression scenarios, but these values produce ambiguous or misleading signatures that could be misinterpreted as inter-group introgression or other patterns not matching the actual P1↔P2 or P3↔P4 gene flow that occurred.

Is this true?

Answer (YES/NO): NO